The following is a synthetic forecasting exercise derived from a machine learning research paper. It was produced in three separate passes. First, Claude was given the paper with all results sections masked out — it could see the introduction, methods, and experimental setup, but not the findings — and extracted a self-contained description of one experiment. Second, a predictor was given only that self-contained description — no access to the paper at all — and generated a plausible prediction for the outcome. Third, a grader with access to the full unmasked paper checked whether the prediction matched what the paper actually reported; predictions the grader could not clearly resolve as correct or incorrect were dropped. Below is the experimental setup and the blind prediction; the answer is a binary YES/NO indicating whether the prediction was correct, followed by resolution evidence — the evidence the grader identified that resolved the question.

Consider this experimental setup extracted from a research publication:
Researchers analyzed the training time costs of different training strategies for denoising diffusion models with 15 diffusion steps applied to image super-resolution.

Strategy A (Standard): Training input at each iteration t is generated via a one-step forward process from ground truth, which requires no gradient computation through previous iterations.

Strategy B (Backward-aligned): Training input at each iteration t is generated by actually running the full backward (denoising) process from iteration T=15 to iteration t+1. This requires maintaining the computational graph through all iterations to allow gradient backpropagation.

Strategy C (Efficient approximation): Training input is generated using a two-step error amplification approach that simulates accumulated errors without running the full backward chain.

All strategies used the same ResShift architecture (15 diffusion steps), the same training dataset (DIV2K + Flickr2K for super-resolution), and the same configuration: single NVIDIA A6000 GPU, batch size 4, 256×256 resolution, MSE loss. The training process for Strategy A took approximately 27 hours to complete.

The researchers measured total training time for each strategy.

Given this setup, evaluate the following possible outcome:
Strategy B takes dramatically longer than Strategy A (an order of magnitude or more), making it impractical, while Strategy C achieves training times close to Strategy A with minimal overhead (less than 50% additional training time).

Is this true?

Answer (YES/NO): NO